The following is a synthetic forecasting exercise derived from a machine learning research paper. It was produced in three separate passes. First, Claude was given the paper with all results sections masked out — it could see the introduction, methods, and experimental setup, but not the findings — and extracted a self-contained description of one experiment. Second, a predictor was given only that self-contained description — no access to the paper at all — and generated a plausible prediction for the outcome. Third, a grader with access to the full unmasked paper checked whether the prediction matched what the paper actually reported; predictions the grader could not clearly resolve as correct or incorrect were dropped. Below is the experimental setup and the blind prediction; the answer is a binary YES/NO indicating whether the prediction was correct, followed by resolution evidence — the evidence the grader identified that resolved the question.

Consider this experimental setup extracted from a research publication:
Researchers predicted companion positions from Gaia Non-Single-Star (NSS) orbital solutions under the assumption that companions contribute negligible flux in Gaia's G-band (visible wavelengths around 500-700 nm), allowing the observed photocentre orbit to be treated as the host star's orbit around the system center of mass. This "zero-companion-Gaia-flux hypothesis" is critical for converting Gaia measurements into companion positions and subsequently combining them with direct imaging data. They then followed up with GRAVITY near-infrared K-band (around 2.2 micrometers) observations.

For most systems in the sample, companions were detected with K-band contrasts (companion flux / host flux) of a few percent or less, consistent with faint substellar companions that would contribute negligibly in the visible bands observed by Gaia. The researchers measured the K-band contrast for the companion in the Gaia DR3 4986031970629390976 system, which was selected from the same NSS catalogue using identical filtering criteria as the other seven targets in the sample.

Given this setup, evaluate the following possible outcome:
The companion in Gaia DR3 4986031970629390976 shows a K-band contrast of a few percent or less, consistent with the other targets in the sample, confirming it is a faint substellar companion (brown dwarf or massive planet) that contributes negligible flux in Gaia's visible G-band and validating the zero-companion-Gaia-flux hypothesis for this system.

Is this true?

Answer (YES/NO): NO